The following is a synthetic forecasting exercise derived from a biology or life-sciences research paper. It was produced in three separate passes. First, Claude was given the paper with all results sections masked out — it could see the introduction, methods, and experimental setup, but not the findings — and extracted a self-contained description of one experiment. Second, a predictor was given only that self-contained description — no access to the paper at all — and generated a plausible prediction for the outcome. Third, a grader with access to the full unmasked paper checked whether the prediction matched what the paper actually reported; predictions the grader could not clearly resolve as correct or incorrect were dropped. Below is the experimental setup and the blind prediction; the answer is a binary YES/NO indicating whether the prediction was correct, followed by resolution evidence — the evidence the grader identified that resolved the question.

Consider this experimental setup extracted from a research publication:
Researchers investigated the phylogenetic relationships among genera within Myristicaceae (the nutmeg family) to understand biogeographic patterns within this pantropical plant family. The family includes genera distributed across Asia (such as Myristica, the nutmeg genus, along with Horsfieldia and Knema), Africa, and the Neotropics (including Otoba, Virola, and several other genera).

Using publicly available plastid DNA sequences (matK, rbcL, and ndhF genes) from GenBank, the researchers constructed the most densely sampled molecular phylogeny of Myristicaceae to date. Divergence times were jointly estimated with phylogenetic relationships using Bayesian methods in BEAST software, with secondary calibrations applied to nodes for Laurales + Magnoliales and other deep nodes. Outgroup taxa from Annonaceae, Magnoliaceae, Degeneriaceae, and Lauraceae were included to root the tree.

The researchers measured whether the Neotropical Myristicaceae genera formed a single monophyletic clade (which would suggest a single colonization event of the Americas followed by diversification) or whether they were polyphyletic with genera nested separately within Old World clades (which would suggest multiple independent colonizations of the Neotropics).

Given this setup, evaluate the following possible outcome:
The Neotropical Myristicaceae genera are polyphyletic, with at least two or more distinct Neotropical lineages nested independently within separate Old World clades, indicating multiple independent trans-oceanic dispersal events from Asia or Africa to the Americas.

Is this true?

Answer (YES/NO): NO